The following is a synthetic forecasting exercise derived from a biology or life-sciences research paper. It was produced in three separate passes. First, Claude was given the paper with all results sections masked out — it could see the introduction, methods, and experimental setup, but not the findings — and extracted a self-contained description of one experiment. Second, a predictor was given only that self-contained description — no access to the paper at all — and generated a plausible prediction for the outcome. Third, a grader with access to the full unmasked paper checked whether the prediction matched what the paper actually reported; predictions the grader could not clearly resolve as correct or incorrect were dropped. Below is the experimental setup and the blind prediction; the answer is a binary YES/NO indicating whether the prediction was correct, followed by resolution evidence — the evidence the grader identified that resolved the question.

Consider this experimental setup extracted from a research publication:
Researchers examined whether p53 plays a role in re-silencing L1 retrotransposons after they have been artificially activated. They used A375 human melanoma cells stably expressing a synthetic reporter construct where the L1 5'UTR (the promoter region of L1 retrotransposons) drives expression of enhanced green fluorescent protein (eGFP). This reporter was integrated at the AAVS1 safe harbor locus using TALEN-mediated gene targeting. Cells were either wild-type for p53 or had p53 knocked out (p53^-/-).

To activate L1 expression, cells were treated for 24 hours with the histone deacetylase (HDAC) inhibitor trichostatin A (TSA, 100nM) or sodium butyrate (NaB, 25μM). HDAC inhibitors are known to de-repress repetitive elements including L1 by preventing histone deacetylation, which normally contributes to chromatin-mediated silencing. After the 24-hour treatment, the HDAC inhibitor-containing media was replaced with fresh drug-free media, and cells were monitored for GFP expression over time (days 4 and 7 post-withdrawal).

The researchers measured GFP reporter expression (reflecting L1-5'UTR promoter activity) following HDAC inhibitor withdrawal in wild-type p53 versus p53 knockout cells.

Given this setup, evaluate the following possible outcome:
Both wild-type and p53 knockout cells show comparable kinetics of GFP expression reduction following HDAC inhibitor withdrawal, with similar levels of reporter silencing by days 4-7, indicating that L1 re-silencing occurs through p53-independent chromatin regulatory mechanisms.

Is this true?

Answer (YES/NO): NO